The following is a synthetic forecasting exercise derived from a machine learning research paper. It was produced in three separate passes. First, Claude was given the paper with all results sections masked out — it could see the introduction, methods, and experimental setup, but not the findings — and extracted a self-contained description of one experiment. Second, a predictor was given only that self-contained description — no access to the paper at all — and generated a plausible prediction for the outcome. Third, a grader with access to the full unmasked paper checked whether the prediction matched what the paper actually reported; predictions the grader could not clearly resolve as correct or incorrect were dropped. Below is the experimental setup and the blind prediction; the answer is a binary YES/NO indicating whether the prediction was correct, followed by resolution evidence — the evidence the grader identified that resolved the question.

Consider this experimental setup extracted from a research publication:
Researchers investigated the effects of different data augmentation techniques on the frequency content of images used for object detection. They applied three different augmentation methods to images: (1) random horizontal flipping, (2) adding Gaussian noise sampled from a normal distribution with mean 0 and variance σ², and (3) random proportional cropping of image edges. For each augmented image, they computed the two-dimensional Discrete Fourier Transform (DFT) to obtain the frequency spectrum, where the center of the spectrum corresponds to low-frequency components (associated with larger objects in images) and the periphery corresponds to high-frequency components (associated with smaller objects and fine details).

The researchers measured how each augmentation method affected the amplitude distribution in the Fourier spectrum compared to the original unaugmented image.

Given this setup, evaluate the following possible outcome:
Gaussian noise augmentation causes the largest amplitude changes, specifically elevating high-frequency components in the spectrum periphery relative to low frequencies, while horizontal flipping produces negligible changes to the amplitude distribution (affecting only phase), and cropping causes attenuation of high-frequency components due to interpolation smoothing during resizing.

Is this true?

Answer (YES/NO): NO